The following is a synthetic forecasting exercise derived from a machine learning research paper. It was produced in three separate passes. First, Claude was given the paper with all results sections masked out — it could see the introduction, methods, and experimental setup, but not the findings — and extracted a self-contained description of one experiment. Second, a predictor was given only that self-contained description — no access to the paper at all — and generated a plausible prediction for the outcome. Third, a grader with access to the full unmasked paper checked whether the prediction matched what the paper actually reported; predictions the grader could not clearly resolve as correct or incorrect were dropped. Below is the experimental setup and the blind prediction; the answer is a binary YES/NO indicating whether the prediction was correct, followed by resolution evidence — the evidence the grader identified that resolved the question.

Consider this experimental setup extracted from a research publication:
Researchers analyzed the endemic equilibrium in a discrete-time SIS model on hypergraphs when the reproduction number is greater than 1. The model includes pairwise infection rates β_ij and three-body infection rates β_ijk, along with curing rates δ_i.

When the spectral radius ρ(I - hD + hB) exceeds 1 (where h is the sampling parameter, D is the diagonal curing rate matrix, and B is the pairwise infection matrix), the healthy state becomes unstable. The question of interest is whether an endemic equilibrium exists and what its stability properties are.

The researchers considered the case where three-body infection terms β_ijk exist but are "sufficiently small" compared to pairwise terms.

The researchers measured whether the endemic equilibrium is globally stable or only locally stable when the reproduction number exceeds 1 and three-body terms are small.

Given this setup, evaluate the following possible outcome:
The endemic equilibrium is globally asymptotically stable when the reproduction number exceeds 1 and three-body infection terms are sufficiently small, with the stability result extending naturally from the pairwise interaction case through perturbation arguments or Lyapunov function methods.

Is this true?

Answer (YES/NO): YES